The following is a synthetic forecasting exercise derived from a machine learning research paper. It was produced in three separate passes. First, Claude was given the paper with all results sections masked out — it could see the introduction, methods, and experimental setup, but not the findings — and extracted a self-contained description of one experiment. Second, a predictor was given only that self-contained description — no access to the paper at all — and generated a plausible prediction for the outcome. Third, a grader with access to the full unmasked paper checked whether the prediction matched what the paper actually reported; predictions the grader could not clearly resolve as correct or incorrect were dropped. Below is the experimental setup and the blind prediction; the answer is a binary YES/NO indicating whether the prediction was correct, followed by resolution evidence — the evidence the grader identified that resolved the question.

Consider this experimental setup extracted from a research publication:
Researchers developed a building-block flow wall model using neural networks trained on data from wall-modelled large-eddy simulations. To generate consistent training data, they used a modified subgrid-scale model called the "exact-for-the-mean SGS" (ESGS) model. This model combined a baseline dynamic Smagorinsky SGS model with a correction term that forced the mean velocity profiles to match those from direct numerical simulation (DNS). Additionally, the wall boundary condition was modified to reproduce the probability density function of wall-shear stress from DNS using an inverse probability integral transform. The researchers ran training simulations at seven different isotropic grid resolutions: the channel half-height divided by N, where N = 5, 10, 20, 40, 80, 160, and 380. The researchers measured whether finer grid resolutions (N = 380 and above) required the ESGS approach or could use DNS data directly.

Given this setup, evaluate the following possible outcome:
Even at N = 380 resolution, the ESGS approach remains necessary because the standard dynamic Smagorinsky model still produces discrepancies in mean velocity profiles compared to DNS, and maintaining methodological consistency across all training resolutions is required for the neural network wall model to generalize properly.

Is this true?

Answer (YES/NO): YES